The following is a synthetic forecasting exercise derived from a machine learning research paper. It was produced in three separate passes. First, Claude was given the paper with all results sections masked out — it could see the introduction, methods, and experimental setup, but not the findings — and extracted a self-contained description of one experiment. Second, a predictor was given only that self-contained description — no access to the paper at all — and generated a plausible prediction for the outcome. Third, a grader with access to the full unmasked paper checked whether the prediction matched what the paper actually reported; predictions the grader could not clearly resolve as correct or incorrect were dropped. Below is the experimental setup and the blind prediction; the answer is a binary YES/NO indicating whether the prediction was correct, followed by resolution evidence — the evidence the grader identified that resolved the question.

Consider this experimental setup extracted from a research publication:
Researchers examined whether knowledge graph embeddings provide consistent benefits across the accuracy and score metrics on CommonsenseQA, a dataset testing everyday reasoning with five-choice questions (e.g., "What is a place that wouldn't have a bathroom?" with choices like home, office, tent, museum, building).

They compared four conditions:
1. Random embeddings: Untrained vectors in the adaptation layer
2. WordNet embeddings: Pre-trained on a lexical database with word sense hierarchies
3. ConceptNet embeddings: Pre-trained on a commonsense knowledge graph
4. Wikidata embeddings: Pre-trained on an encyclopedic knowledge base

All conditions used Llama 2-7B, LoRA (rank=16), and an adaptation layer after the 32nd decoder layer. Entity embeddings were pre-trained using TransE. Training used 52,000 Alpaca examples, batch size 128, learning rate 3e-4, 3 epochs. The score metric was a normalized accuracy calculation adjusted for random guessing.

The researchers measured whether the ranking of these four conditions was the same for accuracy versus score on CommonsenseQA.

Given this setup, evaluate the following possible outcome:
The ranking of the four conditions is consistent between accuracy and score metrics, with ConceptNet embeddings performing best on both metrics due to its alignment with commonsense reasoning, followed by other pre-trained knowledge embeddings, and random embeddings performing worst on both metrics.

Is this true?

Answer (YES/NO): NO